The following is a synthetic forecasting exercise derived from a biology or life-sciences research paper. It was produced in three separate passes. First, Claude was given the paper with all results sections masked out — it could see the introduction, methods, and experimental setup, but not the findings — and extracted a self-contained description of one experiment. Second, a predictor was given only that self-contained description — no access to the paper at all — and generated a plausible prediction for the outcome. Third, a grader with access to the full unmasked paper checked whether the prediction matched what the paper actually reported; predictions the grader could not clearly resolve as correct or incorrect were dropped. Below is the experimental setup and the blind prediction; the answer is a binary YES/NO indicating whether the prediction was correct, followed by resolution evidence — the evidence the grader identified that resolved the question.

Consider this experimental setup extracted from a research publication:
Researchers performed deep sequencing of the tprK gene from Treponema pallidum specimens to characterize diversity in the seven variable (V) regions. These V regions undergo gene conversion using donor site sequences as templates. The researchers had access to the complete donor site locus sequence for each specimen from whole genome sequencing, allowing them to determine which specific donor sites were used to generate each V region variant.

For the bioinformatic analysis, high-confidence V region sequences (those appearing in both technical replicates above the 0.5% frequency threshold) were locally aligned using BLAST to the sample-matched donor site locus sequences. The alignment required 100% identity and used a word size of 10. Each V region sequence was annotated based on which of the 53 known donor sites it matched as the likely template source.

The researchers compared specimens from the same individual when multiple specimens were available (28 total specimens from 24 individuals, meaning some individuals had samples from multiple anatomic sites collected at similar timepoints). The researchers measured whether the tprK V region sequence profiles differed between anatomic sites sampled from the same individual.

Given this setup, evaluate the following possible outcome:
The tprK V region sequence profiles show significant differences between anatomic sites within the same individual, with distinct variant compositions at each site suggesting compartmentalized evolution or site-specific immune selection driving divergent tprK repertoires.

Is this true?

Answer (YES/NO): NO